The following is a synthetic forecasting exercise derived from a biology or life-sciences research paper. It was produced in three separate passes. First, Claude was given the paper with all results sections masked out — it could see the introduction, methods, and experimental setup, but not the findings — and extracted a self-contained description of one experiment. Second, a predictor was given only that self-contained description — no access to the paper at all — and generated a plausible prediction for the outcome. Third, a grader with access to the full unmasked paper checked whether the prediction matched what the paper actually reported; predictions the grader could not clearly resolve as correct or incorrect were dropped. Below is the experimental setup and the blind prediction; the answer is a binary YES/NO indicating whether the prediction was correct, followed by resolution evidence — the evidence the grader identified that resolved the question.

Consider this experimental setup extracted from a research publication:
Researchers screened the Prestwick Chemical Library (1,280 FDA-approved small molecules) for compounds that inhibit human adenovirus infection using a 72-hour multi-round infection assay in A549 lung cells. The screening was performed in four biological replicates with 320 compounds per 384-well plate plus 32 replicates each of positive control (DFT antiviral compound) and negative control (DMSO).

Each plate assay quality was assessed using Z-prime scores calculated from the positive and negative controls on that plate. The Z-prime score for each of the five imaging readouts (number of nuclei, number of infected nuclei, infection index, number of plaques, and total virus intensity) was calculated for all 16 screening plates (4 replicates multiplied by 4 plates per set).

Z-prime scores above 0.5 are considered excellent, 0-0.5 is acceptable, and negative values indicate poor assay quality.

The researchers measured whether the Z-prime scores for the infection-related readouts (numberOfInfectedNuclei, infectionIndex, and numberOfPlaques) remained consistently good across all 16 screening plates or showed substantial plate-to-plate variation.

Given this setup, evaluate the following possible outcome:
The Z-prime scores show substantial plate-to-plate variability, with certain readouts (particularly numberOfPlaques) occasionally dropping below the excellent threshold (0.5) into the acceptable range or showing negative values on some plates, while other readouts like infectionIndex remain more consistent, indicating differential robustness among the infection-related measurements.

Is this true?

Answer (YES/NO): NO